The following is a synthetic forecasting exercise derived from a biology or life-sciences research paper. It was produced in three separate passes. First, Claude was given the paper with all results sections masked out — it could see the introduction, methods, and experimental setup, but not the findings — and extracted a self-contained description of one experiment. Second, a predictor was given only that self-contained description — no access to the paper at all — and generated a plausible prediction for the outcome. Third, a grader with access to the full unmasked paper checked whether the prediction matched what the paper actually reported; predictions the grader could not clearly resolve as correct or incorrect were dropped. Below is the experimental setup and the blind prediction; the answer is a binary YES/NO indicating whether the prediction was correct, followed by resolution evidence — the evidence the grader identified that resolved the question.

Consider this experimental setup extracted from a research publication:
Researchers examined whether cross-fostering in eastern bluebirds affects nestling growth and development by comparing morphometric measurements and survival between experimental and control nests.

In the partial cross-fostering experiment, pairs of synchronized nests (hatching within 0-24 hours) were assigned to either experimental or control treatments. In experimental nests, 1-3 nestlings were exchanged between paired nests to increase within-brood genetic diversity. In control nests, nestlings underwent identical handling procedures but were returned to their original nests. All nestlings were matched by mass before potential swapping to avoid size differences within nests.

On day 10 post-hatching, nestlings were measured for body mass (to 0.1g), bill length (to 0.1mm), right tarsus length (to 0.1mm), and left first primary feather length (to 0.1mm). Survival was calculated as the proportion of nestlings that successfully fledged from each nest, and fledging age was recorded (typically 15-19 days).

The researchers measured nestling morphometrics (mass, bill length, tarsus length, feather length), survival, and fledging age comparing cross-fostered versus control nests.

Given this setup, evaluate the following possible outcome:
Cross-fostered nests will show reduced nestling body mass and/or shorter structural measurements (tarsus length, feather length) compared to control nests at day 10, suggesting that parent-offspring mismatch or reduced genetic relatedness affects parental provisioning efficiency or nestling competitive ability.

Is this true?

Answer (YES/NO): NO